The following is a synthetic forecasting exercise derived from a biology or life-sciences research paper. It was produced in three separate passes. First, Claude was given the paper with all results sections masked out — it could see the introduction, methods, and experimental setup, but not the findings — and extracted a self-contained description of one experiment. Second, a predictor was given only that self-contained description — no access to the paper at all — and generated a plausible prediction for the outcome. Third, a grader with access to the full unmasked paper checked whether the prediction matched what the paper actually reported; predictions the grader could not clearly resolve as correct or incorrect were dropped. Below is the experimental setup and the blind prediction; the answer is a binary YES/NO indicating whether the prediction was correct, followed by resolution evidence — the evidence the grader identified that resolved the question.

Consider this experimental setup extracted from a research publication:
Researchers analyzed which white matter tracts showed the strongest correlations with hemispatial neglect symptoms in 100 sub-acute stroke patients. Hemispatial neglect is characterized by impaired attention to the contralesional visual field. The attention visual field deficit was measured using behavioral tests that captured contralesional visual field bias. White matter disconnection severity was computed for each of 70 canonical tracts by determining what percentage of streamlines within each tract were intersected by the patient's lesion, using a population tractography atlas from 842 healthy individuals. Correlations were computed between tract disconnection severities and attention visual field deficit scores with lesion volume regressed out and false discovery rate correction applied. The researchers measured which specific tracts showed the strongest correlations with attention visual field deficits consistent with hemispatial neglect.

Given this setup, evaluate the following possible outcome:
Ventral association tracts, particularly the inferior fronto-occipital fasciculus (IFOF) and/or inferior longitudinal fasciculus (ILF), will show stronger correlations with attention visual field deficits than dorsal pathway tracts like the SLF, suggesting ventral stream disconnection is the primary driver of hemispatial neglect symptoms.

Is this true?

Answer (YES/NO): NO